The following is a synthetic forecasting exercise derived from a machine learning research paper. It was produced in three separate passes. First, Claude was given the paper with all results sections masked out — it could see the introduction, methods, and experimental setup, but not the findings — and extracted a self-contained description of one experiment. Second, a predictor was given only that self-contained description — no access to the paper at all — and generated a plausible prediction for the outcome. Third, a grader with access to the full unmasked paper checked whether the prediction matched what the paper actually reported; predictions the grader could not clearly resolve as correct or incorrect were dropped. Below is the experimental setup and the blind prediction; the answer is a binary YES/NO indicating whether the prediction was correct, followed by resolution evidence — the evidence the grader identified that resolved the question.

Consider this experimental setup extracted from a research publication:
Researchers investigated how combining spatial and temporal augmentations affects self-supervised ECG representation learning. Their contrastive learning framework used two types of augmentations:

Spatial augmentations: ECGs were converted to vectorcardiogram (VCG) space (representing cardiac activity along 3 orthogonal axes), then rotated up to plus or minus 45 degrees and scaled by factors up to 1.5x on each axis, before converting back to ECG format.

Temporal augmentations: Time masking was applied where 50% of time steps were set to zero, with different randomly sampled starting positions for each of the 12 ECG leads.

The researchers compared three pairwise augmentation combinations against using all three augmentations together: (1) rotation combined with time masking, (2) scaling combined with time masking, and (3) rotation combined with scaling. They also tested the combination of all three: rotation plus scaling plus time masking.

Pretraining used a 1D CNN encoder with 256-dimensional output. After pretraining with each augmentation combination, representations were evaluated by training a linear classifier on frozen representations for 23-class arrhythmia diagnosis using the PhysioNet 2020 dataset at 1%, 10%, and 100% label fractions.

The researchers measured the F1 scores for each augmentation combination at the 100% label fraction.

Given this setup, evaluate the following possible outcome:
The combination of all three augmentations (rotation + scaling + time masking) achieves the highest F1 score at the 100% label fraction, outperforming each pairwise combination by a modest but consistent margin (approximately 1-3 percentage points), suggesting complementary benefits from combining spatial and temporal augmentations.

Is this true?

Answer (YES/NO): NO